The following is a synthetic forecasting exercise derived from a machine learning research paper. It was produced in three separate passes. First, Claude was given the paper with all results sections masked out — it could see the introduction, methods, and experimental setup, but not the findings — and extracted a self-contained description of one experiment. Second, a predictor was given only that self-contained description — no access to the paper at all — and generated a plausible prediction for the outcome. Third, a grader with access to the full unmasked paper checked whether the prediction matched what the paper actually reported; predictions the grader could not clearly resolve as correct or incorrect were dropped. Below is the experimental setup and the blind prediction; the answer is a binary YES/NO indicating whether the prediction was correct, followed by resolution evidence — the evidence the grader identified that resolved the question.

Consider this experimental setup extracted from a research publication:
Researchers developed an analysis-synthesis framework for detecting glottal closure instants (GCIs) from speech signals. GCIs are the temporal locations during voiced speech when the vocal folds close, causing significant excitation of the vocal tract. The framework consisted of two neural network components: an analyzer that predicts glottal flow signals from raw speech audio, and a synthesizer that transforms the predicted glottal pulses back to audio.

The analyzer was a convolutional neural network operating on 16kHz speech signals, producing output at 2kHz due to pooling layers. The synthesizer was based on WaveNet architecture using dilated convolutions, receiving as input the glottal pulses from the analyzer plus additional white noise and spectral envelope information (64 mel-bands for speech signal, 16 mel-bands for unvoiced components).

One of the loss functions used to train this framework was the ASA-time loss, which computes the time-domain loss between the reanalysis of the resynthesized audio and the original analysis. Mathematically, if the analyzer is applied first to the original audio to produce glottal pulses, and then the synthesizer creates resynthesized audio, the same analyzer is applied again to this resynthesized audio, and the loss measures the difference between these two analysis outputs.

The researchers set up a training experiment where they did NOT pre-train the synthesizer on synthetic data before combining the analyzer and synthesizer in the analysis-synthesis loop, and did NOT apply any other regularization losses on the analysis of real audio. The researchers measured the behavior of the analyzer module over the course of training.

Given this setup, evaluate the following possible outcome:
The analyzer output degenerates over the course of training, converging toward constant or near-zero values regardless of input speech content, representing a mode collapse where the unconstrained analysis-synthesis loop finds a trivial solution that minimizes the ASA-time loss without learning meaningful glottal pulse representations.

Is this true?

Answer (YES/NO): YES